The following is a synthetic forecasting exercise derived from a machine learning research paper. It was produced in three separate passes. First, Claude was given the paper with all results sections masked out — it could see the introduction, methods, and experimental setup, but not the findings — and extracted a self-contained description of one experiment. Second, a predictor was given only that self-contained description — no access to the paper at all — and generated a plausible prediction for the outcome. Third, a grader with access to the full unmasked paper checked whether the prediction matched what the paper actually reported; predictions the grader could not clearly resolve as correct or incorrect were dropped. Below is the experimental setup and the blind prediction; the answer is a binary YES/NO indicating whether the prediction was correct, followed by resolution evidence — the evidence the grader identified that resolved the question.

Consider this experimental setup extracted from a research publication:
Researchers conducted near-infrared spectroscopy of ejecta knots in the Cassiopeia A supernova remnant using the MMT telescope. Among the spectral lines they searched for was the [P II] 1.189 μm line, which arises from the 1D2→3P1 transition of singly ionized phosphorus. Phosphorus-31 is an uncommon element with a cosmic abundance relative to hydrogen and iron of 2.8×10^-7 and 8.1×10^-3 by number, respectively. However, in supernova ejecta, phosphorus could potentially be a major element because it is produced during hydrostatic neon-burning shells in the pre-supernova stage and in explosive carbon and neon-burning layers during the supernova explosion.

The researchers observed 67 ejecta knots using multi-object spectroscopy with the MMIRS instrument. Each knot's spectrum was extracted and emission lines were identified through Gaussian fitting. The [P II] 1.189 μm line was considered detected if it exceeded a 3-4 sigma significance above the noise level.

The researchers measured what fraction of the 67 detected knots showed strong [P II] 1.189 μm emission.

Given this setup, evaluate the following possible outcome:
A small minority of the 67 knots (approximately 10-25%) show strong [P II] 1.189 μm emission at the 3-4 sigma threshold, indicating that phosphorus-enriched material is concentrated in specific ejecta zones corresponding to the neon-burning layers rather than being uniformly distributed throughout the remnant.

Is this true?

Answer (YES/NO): NO